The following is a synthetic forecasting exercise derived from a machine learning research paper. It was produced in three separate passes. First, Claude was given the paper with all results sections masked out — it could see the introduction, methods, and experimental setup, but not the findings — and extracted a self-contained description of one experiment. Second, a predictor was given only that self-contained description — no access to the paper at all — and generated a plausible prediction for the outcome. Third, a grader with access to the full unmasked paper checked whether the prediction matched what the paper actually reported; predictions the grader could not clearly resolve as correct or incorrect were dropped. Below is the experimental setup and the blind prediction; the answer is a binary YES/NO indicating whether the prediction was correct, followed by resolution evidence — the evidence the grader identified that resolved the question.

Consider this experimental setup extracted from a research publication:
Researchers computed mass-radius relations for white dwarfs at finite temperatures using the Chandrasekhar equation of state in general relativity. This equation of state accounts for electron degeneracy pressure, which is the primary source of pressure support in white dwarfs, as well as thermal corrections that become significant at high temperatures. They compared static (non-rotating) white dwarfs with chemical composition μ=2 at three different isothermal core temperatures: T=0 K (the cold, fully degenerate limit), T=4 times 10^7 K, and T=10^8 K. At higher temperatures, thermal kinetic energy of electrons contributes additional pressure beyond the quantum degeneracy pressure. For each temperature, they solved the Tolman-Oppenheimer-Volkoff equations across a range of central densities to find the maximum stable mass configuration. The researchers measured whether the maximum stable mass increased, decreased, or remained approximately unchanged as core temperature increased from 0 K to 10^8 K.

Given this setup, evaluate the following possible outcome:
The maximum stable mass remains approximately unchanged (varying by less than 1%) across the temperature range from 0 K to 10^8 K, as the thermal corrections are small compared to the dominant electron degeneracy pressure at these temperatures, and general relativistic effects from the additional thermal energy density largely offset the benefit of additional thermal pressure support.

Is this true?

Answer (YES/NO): YES